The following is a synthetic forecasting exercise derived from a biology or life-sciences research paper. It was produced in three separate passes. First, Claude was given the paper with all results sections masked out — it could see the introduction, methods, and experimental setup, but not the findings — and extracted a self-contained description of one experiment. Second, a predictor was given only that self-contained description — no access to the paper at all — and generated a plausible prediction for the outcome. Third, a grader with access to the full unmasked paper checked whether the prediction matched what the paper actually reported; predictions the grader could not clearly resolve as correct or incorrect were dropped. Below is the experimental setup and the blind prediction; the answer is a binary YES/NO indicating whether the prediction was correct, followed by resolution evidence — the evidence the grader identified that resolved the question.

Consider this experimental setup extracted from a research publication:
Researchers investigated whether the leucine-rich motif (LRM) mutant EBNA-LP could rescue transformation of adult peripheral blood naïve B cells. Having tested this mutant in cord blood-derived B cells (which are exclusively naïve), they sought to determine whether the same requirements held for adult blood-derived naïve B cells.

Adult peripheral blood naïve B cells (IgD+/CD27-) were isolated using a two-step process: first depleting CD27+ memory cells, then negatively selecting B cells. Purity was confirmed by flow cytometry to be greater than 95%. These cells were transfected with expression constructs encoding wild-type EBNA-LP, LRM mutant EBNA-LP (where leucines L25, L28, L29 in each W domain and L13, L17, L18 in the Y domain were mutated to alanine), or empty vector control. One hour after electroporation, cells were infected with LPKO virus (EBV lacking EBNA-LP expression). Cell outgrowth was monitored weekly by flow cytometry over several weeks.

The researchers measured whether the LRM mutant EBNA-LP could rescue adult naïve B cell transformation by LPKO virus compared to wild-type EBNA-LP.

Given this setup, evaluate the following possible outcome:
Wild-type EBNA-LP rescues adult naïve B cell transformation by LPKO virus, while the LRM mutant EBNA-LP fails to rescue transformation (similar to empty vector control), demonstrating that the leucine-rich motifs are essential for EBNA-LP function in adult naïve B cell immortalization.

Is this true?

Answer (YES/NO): YES